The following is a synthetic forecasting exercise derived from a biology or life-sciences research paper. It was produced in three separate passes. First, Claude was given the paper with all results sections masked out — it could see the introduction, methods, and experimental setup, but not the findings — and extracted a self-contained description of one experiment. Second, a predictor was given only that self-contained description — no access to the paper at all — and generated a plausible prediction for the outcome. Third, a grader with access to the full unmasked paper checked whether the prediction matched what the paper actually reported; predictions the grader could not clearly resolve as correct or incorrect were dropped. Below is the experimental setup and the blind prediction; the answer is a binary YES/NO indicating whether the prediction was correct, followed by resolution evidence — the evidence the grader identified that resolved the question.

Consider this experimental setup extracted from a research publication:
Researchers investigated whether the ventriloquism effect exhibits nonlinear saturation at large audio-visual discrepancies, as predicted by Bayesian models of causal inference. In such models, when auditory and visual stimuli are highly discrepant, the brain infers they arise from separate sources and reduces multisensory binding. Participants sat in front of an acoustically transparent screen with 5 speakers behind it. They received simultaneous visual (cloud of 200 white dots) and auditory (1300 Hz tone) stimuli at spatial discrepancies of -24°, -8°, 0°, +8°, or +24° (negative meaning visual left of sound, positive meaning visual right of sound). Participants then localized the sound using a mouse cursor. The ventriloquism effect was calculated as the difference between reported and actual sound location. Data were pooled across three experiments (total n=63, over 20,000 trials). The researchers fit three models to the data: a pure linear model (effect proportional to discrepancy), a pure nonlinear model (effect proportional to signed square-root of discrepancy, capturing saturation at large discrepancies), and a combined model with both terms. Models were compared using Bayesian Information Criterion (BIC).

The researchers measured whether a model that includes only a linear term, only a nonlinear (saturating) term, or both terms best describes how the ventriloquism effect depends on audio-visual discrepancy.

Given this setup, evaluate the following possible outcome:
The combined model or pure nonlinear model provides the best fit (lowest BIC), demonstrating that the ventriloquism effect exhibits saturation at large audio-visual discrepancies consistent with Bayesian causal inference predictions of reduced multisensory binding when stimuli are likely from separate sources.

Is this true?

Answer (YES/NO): YES